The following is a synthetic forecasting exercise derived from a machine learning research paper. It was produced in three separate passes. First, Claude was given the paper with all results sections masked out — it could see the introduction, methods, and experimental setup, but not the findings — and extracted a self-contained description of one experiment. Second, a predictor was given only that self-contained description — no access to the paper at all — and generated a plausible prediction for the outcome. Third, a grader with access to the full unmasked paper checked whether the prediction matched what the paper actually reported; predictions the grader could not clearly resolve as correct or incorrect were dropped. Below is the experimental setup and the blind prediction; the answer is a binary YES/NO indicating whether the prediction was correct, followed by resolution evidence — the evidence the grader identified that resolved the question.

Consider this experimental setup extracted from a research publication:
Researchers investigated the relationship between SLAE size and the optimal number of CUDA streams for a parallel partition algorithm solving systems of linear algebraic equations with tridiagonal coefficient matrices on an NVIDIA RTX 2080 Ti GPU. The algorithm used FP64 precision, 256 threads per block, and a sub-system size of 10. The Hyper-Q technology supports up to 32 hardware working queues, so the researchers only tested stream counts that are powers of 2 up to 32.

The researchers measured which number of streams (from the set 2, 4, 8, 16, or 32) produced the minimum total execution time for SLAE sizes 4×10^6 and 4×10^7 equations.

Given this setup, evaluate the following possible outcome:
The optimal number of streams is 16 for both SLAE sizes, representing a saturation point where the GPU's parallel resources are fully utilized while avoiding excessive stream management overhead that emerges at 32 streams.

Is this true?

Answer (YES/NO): NO